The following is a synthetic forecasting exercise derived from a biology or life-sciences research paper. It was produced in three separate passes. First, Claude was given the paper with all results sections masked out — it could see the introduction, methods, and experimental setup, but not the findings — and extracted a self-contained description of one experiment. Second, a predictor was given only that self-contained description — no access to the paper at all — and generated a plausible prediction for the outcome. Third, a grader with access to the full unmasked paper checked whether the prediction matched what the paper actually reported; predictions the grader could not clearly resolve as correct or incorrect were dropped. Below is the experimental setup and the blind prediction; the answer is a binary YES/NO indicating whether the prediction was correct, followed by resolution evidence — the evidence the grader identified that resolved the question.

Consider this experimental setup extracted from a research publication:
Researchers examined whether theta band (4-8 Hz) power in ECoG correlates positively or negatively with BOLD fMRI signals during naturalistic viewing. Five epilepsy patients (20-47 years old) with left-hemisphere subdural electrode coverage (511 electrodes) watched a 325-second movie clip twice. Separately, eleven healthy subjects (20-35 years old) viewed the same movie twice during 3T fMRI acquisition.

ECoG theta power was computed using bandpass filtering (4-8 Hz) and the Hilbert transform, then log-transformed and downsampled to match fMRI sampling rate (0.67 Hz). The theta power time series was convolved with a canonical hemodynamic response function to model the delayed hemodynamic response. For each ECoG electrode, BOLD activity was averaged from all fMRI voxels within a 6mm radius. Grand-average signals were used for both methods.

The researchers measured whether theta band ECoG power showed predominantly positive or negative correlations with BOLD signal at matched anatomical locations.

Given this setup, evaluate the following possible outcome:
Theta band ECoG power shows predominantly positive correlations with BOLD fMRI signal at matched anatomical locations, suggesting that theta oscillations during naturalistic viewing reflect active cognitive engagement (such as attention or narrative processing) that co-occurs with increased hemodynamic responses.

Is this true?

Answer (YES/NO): NO